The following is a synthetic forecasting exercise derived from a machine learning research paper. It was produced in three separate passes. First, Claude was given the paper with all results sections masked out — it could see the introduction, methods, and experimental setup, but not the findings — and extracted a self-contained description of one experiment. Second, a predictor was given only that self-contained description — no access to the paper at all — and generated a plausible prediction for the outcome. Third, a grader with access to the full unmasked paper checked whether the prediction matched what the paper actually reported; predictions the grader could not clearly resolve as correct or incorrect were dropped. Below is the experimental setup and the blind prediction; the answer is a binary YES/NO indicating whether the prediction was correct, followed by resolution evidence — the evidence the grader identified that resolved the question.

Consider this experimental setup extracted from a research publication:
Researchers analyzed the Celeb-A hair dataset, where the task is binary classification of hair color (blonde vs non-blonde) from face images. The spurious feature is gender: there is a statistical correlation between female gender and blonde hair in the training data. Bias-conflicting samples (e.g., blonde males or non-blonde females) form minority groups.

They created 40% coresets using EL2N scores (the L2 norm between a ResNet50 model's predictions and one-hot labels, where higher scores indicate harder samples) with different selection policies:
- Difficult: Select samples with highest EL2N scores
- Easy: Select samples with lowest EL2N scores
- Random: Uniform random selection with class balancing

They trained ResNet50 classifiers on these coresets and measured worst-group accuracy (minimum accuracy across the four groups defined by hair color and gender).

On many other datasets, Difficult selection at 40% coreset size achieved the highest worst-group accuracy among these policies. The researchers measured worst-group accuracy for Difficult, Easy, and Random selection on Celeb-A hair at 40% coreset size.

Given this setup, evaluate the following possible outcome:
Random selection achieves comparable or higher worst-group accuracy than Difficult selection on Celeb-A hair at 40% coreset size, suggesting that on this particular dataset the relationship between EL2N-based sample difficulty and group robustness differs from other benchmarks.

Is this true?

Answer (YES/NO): YES